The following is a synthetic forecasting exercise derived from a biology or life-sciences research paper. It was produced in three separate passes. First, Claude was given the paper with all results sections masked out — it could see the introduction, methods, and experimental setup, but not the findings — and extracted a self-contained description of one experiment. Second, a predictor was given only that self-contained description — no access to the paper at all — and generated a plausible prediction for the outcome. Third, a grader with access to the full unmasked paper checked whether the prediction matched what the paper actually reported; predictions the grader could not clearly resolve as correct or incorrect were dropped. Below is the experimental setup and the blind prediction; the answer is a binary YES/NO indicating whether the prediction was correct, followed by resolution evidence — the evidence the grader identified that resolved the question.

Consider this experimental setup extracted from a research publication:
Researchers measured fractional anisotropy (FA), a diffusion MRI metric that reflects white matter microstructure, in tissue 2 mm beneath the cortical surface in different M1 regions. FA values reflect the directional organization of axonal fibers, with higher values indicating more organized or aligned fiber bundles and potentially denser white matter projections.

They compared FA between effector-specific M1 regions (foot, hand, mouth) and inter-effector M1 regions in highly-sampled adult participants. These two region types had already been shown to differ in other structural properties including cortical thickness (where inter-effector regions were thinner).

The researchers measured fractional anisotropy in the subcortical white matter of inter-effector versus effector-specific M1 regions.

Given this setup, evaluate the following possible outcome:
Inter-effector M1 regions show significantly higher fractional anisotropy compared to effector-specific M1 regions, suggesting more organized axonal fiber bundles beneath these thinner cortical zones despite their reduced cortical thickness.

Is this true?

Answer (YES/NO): YES